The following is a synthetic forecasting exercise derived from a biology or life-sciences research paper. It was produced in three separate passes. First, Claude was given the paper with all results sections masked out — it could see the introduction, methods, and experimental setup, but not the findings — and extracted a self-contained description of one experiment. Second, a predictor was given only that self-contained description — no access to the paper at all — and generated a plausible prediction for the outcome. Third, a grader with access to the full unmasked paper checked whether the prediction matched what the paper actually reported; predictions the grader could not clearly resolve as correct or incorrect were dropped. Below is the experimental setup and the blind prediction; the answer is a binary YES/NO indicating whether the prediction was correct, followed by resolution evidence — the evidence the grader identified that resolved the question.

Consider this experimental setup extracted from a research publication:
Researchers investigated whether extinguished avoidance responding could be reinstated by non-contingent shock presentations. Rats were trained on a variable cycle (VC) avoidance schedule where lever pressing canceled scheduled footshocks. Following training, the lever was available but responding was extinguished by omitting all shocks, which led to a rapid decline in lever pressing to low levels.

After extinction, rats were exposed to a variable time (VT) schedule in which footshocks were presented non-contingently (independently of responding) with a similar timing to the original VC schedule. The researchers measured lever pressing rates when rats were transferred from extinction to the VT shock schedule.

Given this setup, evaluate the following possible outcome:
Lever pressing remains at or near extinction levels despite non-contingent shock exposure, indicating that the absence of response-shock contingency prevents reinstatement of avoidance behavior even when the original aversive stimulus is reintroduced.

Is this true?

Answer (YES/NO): NO